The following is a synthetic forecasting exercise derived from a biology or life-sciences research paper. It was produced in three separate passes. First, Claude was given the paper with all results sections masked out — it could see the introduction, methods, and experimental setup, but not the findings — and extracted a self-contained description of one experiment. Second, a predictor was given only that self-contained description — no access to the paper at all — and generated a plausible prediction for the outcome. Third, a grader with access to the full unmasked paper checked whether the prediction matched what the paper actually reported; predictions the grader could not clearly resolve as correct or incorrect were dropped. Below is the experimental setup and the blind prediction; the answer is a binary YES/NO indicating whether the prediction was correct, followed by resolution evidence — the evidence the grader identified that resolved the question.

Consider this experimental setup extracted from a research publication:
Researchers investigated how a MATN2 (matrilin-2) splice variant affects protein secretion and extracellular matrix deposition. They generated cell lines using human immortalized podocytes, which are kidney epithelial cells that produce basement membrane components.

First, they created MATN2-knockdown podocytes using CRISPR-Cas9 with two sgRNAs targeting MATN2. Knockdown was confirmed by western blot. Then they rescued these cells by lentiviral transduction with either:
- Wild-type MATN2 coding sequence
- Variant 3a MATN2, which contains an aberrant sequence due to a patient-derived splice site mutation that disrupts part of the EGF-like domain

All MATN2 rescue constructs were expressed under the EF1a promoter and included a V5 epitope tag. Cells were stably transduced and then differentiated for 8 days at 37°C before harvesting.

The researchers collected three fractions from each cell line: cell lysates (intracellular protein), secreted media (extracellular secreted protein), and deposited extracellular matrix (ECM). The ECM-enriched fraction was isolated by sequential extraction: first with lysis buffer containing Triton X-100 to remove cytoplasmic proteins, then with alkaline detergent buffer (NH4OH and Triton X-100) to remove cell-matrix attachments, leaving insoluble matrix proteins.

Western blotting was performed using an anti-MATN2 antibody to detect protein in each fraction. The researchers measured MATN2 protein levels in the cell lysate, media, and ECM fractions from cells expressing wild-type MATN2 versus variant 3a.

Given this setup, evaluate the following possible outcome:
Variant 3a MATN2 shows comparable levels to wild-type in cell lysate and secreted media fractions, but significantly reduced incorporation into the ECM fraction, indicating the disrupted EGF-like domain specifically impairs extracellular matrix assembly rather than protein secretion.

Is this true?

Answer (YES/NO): NO